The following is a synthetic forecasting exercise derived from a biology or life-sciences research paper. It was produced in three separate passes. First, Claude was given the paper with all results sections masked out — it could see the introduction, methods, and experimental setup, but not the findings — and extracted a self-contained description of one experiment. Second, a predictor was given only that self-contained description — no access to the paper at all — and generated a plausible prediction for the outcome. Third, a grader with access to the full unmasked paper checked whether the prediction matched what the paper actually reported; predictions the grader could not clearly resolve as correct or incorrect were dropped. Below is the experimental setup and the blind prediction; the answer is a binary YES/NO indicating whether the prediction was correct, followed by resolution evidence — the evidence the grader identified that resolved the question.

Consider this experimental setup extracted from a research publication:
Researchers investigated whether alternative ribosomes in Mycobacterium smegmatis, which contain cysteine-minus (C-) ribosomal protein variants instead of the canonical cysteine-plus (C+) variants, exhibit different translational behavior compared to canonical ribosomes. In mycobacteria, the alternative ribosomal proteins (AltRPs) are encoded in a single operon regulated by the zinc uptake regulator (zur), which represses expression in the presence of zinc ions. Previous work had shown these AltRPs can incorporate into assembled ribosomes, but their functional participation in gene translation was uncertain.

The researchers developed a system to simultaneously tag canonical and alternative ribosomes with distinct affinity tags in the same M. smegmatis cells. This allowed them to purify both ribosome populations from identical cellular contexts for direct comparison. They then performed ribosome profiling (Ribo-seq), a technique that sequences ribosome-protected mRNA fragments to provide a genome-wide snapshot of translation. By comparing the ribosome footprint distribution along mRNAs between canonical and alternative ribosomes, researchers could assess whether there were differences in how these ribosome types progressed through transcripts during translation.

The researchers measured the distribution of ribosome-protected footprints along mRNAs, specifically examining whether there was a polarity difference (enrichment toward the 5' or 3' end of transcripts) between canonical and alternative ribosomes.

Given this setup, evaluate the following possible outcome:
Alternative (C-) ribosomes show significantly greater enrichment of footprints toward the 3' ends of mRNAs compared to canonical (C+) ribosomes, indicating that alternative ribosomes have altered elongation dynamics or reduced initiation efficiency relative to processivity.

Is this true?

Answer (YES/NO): NO